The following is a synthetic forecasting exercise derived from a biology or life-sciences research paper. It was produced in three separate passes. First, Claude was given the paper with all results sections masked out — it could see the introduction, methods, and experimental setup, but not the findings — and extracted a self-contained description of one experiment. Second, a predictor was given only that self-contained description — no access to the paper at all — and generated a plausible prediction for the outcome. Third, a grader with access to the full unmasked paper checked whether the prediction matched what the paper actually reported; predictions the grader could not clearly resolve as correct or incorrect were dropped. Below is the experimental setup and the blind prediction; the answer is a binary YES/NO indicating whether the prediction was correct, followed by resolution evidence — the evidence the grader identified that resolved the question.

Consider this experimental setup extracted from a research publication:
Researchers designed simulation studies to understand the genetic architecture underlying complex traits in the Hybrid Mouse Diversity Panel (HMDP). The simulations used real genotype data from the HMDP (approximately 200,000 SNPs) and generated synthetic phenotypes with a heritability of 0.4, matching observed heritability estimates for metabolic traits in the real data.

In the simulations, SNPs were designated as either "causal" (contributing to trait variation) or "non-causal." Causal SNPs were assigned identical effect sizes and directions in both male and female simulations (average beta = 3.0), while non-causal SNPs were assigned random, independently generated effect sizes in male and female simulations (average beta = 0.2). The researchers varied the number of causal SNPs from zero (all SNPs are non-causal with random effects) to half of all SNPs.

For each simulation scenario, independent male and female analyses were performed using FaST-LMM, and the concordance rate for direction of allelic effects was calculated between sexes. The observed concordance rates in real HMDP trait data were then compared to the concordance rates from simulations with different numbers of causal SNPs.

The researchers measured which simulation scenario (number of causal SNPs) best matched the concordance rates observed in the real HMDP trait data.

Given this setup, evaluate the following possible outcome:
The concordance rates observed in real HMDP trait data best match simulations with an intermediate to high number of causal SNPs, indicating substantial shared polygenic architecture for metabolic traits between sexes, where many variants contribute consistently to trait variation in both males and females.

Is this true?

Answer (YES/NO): YES